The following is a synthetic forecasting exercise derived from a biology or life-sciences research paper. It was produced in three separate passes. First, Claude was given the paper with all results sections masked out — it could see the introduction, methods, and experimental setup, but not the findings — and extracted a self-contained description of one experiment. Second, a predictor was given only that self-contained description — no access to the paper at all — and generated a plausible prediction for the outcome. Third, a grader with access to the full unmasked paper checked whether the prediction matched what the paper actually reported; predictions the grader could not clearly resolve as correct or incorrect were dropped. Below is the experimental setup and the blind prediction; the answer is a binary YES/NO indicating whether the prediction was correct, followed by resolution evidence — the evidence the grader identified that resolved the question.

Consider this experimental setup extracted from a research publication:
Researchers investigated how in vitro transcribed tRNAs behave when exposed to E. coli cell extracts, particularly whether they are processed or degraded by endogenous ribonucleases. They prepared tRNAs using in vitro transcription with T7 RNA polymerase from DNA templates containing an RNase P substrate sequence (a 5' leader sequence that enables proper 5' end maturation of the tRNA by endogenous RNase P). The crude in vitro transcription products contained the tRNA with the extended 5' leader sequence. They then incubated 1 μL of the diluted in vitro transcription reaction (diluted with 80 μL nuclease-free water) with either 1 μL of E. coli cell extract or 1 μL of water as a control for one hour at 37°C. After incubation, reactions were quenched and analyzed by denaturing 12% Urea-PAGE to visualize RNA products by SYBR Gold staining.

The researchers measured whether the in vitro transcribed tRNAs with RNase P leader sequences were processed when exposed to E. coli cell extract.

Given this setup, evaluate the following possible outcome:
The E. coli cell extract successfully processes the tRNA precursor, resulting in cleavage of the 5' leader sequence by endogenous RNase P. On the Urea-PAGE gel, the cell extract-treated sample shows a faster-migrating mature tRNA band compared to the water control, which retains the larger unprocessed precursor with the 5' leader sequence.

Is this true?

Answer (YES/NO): YES